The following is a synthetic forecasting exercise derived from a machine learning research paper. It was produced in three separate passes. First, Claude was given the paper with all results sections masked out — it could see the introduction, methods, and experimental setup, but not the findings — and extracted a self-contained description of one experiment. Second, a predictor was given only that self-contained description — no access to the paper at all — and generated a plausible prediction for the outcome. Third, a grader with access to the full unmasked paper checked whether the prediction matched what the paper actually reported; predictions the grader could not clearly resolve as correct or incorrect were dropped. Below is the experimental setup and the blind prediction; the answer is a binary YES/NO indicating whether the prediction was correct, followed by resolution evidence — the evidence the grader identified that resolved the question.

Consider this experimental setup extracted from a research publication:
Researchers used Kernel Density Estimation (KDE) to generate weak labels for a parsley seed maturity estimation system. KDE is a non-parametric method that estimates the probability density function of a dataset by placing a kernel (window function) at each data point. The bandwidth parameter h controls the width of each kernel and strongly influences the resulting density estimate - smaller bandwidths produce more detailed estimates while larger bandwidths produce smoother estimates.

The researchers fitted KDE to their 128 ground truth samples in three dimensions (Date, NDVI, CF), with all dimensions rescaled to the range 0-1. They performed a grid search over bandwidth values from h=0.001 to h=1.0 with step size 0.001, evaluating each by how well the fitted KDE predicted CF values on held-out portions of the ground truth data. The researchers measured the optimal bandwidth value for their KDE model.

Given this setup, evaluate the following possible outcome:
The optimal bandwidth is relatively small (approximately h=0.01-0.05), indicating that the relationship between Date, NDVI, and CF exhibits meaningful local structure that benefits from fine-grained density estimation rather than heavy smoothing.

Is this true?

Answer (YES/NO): NO